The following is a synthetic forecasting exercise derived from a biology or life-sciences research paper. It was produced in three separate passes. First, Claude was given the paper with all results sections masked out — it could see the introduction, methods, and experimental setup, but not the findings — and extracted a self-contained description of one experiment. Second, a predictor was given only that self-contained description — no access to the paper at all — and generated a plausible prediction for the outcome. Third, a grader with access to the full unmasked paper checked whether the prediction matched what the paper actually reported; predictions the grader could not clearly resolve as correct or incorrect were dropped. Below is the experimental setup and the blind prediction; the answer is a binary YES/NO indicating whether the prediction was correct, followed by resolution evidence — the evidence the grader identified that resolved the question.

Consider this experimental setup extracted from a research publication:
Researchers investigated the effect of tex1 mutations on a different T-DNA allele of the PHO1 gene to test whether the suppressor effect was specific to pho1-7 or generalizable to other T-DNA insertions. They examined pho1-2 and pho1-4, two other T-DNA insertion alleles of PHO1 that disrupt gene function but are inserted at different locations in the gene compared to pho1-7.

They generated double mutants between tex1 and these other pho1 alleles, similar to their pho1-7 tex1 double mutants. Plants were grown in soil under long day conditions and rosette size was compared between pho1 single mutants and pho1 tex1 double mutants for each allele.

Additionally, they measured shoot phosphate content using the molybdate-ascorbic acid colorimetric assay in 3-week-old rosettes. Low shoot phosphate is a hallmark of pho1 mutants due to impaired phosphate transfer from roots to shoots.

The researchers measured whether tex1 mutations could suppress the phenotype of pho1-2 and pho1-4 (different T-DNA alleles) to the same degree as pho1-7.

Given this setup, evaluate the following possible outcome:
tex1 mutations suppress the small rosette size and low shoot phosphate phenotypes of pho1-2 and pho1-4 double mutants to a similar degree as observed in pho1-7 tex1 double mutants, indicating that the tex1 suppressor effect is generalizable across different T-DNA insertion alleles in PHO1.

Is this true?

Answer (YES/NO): NO